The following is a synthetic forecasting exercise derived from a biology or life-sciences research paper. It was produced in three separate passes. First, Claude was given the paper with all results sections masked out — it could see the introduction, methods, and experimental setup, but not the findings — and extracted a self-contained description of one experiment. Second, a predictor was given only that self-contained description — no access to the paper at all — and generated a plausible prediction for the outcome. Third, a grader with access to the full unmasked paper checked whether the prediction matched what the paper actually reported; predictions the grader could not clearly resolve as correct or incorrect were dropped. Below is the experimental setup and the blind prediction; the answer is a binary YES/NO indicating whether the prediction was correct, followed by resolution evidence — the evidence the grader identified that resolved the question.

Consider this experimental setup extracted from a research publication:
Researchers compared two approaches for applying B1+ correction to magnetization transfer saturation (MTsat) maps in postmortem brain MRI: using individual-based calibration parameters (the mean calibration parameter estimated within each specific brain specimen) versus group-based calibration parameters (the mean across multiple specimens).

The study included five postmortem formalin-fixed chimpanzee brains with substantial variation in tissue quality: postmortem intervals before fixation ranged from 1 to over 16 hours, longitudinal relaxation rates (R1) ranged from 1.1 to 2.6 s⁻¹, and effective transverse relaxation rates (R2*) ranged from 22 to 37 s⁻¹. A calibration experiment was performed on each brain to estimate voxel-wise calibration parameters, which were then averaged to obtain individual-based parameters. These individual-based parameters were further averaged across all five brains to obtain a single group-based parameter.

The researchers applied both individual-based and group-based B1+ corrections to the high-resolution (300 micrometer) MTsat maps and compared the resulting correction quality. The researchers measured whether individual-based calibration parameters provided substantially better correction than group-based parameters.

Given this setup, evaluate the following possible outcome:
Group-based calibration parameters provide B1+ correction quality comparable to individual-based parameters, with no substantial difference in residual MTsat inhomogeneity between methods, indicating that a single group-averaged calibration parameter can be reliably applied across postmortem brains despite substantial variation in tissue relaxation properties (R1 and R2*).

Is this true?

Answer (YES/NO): YES